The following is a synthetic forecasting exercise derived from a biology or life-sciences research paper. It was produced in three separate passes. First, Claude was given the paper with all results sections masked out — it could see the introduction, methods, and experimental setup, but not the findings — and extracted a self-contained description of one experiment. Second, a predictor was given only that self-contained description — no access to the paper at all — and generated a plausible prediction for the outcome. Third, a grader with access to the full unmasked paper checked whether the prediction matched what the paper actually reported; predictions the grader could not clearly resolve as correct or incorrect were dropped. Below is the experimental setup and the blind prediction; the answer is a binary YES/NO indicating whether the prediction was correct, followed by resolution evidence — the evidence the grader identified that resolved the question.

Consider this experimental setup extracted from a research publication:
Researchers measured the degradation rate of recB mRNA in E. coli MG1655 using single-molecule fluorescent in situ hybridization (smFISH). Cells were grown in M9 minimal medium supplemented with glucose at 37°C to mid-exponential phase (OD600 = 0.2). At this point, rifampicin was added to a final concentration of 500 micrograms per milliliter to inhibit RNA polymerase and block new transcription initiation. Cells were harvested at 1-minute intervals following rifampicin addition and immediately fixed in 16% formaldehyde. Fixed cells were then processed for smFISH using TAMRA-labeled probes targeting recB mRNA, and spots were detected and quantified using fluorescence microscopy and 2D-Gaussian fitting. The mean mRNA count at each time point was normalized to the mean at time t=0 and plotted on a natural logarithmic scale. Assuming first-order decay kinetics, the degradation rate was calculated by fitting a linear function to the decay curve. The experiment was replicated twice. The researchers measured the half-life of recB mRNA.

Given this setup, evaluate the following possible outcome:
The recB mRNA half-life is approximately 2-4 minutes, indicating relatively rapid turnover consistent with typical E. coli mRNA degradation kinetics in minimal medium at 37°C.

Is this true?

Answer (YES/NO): NO